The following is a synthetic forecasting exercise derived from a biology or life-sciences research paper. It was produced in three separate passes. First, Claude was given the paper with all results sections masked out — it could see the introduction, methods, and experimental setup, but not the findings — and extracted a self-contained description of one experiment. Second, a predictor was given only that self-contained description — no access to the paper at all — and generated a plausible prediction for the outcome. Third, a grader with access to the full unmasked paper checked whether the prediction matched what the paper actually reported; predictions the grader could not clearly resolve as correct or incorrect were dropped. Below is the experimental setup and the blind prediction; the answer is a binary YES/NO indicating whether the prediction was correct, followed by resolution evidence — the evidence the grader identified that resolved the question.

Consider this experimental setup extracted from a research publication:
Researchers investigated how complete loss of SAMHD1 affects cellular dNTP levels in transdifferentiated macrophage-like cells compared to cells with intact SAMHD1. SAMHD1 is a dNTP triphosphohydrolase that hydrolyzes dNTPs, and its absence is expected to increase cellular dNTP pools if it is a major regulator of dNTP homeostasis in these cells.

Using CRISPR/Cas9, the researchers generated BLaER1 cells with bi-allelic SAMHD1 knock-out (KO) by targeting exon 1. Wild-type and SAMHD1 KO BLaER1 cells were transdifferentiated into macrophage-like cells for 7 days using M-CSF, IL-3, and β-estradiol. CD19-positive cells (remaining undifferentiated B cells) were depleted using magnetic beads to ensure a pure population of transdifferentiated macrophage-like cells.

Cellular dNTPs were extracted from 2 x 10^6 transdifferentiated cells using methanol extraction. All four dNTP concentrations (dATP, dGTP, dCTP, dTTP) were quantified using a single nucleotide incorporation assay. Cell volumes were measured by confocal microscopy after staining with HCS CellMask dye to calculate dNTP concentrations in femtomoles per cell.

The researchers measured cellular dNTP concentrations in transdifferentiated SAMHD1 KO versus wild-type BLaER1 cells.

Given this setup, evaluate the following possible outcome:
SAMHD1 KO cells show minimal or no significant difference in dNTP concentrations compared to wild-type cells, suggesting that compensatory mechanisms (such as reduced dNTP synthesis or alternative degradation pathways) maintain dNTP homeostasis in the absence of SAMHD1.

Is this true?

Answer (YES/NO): NO